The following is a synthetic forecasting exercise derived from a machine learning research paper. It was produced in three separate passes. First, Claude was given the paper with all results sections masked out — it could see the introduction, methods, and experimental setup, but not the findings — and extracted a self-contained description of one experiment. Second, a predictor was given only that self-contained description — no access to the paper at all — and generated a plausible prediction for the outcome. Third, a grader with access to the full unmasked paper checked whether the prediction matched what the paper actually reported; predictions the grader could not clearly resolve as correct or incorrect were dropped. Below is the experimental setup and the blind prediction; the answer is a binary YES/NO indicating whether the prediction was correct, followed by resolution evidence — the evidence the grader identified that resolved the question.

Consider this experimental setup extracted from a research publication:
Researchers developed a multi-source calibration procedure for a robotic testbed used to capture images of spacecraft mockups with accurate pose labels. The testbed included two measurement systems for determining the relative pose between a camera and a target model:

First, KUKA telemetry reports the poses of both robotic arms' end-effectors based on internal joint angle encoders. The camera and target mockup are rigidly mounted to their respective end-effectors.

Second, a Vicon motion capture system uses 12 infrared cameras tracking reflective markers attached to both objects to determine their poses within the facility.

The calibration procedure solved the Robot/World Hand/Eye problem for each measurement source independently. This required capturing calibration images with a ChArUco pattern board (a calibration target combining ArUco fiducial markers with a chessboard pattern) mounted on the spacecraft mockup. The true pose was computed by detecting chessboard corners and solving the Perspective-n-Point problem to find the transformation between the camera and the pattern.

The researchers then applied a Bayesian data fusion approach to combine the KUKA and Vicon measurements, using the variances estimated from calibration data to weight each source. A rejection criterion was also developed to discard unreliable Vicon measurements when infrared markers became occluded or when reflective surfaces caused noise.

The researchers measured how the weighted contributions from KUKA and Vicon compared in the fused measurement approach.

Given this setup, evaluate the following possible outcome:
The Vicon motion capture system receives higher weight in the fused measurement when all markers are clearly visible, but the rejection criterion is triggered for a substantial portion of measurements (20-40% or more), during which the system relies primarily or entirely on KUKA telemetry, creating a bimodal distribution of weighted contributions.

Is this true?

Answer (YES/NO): NO